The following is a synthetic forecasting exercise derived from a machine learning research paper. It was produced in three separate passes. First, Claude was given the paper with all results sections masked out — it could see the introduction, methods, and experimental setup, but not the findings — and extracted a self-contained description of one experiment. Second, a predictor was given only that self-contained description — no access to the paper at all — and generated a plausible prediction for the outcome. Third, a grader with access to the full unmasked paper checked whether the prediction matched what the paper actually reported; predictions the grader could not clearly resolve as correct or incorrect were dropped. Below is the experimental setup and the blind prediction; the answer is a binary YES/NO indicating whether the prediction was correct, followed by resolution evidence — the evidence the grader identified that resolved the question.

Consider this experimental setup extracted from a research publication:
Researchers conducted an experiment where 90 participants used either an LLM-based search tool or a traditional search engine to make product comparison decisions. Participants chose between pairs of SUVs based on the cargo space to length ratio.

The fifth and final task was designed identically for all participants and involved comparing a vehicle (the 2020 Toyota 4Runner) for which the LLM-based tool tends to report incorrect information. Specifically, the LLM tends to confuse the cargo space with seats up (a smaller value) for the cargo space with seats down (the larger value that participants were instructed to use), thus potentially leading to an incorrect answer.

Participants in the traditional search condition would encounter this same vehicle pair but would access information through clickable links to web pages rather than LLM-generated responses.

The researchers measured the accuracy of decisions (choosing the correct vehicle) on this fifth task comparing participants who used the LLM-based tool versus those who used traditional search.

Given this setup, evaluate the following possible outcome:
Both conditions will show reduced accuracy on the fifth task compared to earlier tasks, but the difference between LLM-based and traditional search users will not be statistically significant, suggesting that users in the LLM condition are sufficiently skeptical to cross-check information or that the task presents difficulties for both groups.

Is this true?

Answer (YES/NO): NO